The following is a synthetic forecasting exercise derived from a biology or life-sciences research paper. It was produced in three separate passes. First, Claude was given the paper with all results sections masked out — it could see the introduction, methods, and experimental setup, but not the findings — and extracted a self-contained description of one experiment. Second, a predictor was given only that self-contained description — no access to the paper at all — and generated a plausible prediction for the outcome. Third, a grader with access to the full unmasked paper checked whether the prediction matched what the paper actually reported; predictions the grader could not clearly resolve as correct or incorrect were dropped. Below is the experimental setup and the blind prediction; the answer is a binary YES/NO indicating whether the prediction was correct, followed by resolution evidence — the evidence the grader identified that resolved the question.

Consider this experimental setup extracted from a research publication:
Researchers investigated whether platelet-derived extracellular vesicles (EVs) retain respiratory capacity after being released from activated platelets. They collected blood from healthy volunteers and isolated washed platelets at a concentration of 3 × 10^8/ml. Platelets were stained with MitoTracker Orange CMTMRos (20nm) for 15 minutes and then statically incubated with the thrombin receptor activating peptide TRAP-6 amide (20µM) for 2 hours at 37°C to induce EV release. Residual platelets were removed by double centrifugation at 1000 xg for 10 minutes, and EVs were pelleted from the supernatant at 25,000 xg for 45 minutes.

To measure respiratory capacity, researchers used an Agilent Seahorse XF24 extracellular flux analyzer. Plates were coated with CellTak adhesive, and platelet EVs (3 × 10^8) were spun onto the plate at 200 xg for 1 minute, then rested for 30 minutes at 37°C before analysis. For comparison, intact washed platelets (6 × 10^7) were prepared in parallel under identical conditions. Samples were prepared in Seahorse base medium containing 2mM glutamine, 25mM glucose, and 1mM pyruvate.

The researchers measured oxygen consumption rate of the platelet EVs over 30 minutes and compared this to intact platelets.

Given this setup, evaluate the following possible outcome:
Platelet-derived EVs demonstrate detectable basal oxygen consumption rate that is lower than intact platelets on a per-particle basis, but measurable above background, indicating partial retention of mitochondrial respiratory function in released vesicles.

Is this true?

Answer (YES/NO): YES